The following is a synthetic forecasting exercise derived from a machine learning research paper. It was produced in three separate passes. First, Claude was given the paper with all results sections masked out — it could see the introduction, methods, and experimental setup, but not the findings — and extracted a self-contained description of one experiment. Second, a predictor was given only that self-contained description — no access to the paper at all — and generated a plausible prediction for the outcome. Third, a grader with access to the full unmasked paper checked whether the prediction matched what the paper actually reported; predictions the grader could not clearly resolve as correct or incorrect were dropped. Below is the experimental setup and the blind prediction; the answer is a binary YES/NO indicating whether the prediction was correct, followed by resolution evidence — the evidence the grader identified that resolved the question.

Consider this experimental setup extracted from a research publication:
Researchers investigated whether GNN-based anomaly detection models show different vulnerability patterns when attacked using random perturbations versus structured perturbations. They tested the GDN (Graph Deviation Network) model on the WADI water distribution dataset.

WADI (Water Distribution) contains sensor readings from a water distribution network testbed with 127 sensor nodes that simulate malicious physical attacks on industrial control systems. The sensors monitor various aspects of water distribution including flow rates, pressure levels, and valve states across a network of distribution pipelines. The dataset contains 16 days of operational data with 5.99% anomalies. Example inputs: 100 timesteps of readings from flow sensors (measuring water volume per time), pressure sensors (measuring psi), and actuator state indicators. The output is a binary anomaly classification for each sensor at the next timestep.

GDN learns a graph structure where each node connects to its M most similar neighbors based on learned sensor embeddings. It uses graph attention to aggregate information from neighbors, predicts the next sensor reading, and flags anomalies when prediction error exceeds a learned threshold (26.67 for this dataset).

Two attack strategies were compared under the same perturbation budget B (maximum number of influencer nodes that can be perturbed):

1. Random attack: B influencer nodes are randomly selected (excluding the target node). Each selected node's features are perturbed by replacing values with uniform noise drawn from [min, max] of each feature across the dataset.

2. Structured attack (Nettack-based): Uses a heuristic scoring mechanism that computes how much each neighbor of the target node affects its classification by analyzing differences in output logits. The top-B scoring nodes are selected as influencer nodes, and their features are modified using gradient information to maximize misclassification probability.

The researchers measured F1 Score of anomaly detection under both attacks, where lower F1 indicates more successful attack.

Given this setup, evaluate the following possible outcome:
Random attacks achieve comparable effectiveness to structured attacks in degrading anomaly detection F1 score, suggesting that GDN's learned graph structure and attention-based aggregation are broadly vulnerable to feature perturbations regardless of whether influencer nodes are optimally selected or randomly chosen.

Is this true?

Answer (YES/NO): YES